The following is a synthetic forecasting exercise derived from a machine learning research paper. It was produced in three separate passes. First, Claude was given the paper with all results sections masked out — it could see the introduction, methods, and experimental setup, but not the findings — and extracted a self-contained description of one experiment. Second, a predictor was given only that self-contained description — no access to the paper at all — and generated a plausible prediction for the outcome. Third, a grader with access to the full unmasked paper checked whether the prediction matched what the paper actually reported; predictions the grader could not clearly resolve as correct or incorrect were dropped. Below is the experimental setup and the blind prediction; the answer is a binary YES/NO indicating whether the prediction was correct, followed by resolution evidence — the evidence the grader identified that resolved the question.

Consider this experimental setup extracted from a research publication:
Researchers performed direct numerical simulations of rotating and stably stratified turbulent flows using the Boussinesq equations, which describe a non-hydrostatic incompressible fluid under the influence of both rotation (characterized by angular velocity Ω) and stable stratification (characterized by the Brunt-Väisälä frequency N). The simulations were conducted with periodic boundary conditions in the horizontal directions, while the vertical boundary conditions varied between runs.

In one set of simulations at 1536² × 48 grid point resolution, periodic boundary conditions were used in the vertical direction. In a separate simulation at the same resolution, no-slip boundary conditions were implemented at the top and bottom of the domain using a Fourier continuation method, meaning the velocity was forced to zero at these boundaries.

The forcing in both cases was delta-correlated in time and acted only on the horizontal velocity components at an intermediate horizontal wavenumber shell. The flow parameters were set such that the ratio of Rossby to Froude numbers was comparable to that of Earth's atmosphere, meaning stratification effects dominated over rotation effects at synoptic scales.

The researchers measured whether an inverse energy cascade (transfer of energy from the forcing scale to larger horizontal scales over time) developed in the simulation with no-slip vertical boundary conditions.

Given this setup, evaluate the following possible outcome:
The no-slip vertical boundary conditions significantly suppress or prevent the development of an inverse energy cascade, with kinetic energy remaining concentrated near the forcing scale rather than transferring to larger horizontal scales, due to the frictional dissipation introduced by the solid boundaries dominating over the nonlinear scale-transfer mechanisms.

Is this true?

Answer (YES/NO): NO